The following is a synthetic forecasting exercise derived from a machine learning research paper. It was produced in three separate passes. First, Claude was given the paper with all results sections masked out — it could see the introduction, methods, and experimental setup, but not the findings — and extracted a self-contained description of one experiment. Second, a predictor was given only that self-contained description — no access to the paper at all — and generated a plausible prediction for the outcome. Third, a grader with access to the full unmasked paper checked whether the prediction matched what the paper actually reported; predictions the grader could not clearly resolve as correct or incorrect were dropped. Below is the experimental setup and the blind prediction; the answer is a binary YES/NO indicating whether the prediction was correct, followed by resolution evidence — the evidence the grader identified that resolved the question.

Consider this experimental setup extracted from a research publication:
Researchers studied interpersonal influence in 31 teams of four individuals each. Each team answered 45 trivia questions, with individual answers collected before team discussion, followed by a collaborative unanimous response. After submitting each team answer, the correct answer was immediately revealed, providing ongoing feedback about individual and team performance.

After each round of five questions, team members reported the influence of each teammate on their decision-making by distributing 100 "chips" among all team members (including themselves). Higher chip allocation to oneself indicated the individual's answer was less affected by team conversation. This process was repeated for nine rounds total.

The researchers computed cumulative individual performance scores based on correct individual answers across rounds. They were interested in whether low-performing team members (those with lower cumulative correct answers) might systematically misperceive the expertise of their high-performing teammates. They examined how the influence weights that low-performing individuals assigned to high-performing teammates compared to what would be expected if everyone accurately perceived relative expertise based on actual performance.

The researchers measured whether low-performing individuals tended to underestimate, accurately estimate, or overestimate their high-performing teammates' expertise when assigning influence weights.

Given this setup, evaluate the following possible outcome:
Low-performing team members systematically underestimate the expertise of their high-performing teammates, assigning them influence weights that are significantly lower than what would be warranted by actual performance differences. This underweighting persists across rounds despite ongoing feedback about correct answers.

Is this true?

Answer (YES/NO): NO